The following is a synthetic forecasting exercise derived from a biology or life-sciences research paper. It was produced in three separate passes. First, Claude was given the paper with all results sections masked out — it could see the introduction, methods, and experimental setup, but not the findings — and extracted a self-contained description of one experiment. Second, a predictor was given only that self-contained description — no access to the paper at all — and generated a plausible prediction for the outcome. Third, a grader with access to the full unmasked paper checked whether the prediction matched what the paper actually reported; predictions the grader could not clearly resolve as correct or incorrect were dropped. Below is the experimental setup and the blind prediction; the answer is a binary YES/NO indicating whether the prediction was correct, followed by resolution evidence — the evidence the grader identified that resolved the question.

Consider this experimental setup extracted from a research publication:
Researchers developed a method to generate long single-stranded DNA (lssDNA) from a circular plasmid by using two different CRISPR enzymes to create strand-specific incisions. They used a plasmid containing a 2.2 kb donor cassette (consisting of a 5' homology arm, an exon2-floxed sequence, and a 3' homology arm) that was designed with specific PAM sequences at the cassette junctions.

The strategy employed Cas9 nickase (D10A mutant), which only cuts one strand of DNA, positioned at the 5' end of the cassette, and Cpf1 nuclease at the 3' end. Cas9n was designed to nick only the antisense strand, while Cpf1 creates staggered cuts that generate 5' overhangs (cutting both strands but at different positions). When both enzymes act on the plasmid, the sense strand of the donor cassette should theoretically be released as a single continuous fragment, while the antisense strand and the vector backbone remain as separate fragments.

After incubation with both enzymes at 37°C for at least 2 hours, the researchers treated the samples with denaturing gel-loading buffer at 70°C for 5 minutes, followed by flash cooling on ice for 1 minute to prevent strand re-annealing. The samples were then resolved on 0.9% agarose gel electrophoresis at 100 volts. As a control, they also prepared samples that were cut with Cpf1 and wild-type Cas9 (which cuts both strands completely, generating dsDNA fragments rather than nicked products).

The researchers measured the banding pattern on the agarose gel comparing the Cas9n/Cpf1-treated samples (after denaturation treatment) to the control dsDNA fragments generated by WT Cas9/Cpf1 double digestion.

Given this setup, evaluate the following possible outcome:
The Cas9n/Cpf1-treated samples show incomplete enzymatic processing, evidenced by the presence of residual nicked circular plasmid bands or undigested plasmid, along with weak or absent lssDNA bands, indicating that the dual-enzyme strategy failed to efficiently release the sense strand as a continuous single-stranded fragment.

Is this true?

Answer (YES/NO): NO